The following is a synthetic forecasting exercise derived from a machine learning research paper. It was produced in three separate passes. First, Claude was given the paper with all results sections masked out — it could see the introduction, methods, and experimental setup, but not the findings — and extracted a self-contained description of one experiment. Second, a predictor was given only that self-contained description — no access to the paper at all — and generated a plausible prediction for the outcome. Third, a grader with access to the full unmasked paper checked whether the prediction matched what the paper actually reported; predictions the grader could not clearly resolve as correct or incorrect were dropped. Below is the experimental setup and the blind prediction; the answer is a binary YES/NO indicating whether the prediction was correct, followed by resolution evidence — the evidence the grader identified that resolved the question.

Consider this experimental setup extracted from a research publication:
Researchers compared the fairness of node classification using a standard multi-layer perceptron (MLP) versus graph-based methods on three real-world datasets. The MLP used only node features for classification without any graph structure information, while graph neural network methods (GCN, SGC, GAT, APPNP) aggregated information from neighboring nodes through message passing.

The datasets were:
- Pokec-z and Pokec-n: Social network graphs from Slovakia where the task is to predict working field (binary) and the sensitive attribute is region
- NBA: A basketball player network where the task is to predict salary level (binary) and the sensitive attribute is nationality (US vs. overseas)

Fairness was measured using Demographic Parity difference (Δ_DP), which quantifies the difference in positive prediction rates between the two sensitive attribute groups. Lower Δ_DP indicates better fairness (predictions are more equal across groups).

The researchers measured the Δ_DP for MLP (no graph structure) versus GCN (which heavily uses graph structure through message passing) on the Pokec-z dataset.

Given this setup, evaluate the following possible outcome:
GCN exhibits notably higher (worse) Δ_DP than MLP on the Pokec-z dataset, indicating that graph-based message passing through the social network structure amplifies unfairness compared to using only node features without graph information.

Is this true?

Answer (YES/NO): YES